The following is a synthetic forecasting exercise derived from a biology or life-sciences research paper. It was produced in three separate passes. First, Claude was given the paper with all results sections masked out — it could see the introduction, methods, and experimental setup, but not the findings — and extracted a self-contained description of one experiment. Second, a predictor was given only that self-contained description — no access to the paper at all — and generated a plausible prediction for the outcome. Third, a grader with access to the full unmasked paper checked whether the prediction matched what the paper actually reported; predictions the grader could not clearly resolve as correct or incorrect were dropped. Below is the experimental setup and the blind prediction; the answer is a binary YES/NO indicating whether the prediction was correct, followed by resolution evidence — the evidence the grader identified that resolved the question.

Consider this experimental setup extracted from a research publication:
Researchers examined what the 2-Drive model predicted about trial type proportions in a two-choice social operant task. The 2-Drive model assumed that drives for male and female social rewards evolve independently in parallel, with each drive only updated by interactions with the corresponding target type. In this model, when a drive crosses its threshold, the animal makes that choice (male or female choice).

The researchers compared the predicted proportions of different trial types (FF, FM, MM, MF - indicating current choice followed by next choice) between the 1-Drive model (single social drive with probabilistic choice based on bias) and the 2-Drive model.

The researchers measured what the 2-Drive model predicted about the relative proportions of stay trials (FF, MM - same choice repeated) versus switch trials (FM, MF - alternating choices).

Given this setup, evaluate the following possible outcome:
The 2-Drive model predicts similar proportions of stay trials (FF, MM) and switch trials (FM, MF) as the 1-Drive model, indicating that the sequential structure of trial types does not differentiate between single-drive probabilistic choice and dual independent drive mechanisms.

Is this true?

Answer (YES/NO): NO